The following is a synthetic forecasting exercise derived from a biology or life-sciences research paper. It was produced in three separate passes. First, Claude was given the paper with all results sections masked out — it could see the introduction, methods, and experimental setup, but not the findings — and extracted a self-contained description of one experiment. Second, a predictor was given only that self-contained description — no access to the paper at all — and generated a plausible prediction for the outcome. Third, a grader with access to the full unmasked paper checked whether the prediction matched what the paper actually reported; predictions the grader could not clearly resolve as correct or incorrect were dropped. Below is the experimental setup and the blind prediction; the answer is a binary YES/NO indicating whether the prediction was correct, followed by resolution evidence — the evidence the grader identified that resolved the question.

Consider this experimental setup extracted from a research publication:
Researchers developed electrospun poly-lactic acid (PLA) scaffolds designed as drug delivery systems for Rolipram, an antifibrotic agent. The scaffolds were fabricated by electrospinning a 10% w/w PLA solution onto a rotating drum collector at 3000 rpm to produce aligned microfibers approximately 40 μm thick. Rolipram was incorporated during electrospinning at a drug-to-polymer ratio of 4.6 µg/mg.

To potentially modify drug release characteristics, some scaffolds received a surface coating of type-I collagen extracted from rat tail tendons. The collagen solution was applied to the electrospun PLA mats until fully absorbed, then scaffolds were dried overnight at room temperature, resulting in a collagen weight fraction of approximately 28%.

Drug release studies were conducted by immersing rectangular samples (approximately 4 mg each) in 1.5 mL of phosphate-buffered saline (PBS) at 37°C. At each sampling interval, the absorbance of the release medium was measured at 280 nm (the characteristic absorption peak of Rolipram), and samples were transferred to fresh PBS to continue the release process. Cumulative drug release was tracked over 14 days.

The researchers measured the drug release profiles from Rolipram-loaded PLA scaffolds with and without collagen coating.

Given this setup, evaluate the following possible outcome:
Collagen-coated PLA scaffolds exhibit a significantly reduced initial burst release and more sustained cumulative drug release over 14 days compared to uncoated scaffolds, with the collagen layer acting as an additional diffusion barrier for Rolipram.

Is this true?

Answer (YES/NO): NO